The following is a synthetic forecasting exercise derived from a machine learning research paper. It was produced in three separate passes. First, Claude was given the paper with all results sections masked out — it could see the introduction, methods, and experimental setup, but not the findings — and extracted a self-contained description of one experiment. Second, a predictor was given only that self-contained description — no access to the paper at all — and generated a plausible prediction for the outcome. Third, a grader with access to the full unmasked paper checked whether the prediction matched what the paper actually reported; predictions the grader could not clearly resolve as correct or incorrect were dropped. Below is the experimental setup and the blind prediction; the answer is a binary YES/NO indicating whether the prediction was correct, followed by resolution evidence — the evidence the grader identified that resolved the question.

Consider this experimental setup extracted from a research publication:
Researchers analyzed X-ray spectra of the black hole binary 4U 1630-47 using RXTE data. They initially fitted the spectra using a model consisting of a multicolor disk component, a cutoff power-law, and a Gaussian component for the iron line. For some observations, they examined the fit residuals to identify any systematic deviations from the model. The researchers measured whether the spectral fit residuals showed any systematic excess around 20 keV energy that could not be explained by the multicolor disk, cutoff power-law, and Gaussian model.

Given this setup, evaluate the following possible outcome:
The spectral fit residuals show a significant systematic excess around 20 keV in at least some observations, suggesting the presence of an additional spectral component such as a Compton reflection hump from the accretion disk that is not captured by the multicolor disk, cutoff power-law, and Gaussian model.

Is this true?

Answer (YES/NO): YES